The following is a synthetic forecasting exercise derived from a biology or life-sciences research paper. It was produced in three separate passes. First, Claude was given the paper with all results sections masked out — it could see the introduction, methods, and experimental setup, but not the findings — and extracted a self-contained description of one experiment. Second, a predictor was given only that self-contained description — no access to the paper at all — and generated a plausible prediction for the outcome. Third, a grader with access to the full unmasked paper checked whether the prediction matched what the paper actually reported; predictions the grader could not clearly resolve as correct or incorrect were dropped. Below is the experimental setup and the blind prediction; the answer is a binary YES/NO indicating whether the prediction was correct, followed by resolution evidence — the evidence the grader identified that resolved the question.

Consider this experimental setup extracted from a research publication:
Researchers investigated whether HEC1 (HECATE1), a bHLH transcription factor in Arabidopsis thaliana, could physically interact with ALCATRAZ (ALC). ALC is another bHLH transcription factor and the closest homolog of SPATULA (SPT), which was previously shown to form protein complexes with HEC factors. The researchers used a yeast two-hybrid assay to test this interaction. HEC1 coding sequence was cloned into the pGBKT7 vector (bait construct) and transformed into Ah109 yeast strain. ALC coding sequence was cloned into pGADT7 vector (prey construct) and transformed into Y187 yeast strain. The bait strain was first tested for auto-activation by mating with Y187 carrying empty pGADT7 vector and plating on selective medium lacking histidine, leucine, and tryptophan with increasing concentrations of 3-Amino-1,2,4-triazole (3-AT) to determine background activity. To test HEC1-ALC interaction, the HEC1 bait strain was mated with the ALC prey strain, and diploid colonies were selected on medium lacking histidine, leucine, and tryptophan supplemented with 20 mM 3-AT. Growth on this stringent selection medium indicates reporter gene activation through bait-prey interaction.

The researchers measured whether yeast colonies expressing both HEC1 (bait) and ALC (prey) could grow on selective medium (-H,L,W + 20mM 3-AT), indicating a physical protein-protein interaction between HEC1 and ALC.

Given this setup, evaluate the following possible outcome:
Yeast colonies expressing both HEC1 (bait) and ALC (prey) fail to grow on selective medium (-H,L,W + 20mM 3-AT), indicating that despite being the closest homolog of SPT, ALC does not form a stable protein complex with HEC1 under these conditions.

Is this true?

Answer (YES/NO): NO